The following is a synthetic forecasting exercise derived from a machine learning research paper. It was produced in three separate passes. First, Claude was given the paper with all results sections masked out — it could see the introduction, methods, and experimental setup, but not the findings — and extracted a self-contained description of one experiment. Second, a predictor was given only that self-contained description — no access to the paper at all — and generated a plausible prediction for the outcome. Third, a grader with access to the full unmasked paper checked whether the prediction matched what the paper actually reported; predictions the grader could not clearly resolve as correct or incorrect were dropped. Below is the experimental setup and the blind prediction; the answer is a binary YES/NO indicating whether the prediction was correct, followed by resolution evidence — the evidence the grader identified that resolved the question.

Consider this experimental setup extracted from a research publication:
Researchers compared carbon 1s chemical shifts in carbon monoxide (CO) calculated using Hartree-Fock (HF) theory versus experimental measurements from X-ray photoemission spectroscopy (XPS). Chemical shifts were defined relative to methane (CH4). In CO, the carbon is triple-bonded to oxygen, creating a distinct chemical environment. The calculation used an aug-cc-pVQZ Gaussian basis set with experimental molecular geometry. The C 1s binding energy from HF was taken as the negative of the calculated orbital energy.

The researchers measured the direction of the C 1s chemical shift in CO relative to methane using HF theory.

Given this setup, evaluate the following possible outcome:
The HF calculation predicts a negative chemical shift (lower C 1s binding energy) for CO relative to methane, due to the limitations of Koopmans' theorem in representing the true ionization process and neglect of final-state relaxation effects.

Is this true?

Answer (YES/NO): NO